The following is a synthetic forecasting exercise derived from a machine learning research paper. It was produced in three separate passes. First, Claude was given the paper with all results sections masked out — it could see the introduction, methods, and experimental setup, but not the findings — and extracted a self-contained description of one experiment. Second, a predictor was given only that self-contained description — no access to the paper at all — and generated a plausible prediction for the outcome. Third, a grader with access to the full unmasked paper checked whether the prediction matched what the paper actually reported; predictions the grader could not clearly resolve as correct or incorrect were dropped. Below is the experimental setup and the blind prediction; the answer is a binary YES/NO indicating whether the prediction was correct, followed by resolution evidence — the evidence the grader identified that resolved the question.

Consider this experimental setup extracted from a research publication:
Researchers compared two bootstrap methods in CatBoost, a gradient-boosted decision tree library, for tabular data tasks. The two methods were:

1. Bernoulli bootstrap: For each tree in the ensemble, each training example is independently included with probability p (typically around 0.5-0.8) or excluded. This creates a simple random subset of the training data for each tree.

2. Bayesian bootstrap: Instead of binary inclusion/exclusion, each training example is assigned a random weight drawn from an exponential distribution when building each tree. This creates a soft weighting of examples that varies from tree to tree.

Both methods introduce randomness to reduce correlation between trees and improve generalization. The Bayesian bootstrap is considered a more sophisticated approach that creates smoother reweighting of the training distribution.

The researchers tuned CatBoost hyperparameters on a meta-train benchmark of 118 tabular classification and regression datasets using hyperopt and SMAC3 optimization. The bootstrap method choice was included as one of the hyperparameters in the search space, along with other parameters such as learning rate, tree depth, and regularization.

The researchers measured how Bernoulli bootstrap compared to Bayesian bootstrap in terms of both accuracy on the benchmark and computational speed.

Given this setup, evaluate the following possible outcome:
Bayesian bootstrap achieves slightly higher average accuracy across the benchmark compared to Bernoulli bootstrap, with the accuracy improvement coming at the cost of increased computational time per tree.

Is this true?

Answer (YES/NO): NO